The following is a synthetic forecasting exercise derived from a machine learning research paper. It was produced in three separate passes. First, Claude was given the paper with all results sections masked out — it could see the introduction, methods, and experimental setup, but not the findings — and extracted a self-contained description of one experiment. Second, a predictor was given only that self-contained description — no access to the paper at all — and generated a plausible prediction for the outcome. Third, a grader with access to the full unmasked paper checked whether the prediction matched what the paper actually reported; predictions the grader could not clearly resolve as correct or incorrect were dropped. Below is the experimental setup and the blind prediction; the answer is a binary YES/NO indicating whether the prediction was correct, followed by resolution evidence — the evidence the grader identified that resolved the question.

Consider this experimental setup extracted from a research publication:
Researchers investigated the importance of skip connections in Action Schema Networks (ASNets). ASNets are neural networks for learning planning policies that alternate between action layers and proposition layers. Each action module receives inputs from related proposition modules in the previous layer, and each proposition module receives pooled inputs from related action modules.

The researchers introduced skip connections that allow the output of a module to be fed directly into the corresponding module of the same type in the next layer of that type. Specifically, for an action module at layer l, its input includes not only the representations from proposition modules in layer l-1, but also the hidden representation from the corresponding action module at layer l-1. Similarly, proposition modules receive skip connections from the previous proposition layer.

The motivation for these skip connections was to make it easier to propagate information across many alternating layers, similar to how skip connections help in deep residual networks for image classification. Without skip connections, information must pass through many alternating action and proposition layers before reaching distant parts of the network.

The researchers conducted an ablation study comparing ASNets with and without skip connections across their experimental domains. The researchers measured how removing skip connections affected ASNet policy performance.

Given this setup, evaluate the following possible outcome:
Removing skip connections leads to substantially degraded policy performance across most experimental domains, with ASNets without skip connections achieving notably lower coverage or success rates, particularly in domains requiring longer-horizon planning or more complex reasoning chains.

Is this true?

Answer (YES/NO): NO